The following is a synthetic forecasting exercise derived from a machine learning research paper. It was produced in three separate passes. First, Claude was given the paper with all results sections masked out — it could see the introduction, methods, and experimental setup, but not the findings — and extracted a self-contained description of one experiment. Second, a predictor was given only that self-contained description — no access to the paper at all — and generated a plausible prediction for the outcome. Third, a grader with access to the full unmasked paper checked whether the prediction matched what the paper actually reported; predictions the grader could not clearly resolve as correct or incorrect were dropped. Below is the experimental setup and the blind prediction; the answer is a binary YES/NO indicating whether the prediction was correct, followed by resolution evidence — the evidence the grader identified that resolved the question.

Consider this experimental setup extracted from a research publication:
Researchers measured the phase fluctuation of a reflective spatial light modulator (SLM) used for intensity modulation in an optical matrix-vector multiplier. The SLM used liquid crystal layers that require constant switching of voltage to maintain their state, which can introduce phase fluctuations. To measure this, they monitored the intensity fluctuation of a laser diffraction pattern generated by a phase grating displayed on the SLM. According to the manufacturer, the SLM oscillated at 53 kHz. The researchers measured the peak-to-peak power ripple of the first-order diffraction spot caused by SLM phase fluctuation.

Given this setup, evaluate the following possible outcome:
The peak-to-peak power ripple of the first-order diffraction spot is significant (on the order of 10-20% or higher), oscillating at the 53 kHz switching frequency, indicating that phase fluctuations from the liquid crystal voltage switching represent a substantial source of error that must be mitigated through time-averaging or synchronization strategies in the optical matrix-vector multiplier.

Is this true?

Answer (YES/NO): NO